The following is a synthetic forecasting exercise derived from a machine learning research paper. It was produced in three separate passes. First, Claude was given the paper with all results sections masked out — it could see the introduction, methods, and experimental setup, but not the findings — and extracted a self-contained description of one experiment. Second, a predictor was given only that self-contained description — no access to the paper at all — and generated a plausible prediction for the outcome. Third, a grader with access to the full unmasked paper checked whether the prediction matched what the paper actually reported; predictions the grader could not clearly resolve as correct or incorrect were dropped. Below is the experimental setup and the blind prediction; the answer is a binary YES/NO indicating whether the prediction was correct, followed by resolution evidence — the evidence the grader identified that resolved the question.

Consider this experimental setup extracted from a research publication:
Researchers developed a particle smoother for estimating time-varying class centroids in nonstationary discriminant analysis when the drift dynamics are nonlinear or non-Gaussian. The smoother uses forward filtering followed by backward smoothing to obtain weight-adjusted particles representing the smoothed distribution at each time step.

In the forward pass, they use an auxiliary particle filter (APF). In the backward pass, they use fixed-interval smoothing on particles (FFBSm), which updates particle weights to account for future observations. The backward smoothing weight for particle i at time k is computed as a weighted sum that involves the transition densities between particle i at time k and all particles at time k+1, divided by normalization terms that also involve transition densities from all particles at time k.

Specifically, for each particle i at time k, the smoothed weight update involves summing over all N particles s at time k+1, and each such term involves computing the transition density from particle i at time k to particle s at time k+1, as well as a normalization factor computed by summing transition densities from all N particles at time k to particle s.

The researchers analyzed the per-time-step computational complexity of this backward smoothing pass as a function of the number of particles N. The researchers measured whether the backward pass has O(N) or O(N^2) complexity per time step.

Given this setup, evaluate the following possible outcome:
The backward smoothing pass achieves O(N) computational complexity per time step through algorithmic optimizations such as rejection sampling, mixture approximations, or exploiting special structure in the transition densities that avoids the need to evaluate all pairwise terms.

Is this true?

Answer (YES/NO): NO